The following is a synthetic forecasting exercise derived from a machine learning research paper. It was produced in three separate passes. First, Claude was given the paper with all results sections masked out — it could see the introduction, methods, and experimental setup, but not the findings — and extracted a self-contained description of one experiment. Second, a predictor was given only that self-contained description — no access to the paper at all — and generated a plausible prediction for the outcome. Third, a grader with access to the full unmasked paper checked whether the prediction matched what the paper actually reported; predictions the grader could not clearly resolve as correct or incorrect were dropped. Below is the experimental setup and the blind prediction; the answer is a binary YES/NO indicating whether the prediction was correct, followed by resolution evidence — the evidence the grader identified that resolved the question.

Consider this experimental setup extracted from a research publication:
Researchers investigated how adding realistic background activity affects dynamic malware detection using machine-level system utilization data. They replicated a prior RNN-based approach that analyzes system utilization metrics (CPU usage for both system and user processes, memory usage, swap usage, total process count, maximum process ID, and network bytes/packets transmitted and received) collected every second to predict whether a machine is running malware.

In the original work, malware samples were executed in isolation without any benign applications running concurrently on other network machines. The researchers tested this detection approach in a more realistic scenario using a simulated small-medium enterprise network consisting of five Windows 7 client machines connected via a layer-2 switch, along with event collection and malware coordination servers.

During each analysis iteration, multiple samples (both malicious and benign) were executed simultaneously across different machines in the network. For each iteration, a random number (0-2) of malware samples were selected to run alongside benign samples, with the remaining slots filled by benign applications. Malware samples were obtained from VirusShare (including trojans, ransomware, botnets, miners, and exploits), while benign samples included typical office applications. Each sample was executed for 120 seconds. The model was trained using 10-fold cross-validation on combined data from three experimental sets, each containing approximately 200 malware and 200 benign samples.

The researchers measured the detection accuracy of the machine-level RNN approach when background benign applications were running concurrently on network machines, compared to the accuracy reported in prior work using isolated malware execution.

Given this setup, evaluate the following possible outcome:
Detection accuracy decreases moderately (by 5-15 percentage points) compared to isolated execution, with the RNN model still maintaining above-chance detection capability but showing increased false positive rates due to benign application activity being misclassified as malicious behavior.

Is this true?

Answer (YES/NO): NO